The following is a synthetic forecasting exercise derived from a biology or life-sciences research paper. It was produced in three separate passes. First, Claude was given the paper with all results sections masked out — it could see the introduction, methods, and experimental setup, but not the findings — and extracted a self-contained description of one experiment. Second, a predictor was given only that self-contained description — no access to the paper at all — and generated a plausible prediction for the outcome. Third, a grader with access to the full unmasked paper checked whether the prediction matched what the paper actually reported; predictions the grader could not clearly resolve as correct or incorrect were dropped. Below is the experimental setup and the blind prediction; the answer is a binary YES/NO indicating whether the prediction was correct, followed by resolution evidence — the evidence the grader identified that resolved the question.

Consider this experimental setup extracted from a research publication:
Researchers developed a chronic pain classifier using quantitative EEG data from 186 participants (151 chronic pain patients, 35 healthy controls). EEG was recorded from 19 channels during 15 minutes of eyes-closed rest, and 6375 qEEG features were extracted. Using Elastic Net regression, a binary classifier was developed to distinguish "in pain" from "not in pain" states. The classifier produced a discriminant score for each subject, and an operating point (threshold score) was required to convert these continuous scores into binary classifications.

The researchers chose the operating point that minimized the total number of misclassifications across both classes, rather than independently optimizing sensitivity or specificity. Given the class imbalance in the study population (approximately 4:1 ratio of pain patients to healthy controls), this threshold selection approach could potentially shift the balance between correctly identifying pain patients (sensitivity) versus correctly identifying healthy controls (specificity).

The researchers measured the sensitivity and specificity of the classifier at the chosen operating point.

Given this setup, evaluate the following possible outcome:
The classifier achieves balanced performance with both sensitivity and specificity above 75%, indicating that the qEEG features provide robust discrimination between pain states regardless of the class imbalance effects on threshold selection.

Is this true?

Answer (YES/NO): NO